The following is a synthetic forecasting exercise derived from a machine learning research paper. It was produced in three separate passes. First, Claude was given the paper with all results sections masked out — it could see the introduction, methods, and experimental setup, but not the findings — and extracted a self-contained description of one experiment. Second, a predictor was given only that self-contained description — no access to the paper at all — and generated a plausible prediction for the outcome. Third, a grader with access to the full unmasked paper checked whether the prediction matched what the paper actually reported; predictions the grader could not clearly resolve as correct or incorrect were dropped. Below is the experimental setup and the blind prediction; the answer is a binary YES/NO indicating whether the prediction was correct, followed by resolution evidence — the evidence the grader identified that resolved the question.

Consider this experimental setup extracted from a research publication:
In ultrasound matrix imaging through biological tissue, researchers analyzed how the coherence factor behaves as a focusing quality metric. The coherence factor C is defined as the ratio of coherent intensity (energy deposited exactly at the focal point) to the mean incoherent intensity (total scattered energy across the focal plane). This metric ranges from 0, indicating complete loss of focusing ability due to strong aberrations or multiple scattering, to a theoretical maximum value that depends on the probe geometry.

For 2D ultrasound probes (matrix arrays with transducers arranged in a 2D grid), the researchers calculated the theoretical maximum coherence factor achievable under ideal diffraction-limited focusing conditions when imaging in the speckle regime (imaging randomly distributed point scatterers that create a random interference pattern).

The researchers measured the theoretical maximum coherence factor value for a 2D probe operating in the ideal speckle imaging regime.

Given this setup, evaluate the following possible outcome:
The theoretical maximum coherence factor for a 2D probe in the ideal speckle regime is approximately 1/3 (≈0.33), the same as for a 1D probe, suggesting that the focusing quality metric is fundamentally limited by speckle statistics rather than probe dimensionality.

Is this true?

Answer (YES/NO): NO